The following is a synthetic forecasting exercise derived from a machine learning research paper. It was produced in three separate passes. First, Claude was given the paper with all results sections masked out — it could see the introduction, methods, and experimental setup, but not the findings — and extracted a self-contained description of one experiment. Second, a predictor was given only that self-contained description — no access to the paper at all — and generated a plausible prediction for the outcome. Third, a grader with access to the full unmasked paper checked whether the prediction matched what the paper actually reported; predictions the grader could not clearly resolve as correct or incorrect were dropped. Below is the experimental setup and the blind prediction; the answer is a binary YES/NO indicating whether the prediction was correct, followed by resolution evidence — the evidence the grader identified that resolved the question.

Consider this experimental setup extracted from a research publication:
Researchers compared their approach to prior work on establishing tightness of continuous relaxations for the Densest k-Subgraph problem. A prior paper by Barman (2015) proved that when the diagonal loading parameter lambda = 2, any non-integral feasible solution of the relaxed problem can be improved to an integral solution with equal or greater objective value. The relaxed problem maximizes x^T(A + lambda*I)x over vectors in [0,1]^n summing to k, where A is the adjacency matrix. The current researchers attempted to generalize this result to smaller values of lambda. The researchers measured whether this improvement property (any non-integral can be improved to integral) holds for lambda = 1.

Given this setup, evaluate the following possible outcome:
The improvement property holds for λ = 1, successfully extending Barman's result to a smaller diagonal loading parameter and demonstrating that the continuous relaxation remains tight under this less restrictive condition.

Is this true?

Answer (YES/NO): YES